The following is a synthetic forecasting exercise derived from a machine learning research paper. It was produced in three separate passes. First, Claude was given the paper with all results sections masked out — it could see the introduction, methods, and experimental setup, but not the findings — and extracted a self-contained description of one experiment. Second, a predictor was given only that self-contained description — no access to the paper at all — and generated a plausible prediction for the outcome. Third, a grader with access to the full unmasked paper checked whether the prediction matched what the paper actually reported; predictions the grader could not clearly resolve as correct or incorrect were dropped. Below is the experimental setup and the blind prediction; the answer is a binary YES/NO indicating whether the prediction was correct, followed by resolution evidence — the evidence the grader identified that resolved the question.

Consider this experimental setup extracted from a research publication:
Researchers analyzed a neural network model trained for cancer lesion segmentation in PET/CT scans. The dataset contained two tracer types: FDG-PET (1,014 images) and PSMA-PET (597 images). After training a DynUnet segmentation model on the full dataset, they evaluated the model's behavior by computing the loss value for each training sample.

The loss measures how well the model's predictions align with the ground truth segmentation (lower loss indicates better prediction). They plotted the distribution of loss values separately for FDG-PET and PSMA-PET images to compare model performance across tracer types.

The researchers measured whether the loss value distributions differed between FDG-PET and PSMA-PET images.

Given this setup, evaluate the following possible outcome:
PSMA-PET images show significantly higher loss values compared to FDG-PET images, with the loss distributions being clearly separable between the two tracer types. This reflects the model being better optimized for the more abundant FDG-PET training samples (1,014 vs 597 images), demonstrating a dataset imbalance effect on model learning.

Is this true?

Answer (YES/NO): YES